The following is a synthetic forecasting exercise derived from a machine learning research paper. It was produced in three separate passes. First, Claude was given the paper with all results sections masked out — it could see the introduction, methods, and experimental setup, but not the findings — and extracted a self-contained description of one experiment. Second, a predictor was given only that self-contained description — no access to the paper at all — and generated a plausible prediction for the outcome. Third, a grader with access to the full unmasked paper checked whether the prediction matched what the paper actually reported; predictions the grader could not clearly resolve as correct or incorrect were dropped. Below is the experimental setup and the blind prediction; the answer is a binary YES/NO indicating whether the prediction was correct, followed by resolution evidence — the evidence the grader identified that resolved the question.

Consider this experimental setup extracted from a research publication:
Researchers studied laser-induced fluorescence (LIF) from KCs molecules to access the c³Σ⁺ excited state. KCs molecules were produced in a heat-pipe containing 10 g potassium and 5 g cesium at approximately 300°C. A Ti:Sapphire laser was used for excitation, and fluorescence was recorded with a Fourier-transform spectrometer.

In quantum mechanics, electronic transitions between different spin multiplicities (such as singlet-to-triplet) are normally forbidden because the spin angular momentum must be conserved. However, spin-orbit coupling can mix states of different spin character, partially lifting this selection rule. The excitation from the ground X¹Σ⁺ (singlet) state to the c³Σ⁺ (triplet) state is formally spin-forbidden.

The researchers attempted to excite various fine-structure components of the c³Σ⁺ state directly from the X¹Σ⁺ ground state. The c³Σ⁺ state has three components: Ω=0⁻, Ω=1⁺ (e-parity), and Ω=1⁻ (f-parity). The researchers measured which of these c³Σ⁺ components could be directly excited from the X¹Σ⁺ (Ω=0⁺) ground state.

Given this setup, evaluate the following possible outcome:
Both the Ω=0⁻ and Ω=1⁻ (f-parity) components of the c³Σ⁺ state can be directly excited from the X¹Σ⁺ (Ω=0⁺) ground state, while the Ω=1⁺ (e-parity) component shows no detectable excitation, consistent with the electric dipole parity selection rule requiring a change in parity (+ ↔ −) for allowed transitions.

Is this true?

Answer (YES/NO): NO